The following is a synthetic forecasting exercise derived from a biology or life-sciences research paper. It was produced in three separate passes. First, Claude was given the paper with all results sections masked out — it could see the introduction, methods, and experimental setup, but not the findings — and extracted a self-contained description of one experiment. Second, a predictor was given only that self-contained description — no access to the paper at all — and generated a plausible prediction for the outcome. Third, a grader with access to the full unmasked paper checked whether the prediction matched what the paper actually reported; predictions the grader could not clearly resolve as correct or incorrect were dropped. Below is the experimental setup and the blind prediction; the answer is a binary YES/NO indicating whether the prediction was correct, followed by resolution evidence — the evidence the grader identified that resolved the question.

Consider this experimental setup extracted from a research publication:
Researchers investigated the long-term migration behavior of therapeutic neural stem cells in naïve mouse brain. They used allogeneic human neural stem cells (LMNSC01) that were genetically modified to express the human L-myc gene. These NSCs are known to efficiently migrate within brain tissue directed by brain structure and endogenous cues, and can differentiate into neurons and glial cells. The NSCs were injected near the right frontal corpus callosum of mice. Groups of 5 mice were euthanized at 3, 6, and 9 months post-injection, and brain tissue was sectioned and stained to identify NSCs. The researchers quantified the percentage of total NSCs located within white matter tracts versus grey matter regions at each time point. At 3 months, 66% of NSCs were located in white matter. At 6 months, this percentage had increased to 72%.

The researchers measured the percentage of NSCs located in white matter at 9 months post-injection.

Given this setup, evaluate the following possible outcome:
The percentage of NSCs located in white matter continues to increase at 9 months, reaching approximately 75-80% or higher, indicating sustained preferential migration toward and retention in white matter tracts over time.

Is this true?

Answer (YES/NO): NO